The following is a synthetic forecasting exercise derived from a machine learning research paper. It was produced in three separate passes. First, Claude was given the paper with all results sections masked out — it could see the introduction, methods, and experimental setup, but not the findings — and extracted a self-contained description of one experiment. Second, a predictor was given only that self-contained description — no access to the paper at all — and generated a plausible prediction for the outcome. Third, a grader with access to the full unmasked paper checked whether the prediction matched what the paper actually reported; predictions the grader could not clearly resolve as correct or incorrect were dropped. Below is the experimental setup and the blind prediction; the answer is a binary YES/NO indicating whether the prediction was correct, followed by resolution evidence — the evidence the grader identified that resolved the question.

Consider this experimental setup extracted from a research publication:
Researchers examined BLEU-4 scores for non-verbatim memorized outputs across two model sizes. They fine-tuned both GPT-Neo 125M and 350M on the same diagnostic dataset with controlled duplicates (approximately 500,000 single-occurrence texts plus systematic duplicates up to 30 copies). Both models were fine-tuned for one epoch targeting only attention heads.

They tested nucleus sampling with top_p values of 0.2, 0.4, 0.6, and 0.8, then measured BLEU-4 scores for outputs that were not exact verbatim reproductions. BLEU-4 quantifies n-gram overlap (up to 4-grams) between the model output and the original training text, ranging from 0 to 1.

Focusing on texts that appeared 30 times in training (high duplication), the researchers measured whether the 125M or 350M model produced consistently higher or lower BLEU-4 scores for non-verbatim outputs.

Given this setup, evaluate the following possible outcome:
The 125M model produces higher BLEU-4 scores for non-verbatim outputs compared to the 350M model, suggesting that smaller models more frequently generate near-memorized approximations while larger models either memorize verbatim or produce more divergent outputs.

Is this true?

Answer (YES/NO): YES